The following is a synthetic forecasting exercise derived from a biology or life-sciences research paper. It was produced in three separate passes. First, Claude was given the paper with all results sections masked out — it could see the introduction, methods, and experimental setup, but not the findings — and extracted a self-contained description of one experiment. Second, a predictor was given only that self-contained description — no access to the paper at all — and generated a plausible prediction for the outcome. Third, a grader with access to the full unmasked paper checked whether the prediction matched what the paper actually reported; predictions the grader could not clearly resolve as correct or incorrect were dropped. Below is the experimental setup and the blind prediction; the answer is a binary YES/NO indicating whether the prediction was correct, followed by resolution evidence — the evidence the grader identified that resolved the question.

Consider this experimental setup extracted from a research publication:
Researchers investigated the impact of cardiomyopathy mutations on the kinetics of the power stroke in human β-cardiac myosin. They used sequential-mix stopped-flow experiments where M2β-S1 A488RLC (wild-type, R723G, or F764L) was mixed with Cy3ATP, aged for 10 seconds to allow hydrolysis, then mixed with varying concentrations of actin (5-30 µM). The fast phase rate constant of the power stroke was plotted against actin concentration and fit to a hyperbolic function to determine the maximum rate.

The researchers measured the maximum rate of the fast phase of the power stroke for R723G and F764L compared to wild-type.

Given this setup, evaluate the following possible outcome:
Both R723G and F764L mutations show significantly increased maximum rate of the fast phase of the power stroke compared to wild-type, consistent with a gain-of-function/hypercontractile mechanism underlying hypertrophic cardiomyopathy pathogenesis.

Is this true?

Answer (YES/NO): NO